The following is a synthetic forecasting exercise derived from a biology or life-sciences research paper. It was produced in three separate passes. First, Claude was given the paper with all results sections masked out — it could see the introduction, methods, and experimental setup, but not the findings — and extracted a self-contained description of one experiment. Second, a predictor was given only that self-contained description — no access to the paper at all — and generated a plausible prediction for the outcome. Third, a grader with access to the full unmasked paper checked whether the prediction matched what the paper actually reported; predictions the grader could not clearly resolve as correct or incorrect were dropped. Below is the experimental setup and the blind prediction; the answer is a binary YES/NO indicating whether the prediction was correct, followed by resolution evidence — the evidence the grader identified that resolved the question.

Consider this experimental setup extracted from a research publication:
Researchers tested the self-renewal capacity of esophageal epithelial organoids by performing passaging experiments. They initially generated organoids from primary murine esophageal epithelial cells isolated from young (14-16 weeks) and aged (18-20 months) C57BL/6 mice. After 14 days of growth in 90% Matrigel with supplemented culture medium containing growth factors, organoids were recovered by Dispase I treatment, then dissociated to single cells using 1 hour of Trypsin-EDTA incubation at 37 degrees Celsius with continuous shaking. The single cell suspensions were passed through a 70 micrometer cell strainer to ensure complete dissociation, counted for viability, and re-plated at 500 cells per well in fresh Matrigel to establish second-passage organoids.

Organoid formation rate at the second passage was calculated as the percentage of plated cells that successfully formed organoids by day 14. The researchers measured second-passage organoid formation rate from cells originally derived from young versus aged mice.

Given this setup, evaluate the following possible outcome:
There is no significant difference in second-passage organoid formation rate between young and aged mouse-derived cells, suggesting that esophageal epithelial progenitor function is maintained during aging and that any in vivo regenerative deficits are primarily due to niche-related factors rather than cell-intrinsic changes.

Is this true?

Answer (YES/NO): NO